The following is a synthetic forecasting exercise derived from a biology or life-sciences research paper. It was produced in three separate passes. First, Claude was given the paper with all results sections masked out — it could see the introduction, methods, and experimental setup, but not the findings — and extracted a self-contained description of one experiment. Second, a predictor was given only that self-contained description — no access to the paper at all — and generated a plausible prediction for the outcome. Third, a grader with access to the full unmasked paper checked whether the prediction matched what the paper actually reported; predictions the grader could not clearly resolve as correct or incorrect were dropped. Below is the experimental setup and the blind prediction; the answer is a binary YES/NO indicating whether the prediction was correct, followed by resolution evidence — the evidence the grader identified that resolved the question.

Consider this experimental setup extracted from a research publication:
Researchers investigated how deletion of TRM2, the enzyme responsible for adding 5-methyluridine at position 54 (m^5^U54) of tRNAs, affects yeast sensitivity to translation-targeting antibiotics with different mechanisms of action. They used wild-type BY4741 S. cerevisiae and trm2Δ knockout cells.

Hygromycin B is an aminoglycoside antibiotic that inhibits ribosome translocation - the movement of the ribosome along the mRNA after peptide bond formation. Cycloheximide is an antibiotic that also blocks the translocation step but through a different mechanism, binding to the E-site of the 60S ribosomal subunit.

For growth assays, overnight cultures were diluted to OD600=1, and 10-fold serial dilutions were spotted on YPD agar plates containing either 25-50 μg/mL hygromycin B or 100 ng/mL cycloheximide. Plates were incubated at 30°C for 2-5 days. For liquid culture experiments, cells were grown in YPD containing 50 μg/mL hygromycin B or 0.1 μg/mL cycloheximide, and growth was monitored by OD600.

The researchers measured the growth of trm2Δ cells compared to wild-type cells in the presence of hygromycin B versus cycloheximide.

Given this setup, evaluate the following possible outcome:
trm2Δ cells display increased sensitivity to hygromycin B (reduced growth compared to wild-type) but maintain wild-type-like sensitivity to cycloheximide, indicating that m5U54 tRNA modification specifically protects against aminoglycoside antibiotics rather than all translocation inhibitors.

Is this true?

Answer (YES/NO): NO